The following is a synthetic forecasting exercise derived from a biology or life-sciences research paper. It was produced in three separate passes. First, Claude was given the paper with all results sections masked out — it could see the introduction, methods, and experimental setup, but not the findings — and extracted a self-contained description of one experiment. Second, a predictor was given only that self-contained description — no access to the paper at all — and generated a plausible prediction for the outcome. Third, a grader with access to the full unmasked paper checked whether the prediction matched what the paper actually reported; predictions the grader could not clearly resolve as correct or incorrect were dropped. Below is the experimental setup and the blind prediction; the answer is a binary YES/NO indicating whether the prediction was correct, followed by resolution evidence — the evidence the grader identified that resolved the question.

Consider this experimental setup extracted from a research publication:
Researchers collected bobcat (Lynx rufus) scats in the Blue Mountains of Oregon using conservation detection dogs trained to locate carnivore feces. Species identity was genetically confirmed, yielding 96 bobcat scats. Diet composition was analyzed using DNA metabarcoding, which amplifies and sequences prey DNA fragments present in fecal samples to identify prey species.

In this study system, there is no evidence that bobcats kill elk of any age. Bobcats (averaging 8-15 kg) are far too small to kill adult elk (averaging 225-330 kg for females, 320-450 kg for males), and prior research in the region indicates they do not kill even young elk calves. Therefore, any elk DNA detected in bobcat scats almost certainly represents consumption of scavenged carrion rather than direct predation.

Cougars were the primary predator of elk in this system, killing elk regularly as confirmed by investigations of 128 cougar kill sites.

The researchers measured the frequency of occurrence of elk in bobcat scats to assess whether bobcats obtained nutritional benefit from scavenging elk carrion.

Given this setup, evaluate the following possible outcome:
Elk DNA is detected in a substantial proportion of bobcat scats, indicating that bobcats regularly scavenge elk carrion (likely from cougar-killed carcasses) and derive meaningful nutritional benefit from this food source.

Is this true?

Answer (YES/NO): NO